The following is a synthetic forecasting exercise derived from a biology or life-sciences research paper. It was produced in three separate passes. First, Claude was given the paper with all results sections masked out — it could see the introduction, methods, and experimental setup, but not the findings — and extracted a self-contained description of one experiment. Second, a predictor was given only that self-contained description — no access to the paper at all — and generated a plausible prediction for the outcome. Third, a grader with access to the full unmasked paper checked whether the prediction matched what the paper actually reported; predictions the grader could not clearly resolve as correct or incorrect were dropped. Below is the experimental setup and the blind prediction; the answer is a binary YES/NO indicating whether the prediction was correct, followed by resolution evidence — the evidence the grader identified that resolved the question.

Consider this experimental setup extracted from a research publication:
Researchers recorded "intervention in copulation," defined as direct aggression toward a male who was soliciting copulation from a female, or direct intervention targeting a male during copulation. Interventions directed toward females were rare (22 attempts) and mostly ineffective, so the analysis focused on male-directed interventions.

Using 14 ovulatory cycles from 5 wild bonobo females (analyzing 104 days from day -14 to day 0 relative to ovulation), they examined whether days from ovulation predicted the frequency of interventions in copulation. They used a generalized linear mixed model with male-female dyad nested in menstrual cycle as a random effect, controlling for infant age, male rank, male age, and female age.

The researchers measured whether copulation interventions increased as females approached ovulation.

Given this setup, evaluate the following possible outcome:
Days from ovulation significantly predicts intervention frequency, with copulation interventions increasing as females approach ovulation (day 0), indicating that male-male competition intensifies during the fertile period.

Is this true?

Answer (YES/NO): YES